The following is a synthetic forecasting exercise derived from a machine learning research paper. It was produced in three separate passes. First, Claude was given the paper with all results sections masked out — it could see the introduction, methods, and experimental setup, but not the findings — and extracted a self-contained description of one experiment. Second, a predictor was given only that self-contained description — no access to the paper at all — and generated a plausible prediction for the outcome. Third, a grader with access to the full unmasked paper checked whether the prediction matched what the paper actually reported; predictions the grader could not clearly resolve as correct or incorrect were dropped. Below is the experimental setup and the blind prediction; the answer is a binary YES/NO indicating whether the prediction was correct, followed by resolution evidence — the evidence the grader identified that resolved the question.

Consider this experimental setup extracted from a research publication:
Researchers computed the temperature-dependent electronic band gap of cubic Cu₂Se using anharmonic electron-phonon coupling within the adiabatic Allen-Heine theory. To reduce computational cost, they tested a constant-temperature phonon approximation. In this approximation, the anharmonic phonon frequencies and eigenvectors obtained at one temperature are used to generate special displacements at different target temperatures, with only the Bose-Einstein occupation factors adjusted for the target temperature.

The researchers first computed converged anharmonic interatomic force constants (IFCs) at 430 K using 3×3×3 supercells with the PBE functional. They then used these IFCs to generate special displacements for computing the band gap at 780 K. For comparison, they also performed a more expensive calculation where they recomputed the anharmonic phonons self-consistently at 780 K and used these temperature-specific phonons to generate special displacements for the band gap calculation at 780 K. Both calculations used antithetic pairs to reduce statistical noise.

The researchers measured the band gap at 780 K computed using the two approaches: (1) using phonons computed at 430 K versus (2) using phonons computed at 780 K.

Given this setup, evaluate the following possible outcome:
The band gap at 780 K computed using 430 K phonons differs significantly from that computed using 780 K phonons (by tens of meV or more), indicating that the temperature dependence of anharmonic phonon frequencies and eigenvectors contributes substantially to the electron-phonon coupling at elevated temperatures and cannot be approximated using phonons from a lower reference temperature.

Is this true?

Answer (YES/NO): NO